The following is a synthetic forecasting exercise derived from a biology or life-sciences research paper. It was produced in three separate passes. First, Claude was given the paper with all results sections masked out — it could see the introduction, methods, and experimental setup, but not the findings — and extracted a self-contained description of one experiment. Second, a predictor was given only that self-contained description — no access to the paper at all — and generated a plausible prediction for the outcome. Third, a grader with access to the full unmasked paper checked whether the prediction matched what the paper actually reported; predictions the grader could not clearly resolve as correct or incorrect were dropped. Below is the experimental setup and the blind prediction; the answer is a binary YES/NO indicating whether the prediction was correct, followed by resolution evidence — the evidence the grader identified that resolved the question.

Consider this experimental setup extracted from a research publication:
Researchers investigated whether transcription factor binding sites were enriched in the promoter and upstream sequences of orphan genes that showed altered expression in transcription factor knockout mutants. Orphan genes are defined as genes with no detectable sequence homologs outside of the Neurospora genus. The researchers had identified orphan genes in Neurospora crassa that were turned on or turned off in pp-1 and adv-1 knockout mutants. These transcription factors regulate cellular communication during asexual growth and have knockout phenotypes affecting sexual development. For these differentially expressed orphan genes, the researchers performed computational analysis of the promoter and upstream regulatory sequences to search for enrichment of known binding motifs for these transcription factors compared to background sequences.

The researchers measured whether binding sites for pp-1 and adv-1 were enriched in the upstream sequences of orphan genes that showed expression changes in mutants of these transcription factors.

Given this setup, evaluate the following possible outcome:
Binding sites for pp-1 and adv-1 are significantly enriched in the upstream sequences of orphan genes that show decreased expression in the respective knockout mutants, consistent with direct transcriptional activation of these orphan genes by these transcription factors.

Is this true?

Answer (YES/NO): NO